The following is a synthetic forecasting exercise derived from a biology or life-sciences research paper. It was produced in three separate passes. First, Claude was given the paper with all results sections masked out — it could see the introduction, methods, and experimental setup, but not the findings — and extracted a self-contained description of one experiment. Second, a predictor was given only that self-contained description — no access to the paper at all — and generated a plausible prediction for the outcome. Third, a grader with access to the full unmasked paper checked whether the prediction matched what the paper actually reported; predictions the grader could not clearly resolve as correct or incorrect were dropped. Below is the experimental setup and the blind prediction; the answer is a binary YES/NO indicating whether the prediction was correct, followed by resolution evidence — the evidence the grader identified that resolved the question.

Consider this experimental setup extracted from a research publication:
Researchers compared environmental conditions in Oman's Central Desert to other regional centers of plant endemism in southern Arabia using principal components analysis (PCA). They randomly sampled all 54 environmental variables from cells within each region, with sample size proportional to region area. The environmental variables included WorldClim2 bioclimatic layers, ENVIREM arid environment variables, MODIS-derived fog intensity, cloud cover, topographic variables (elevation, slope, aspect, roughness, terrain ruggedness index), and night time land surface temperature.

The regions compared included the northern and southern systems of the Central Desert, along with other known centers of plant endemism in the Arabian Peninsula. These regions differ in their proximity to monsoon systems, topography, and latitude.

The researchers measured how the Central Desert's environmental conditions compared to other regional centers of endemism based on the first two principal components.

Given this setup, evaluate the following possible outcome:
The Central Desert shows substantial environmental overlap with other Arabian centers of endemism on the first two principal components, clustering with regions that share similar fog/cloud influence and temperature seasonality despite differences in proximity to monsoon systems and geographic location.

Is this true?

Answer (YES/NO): NO